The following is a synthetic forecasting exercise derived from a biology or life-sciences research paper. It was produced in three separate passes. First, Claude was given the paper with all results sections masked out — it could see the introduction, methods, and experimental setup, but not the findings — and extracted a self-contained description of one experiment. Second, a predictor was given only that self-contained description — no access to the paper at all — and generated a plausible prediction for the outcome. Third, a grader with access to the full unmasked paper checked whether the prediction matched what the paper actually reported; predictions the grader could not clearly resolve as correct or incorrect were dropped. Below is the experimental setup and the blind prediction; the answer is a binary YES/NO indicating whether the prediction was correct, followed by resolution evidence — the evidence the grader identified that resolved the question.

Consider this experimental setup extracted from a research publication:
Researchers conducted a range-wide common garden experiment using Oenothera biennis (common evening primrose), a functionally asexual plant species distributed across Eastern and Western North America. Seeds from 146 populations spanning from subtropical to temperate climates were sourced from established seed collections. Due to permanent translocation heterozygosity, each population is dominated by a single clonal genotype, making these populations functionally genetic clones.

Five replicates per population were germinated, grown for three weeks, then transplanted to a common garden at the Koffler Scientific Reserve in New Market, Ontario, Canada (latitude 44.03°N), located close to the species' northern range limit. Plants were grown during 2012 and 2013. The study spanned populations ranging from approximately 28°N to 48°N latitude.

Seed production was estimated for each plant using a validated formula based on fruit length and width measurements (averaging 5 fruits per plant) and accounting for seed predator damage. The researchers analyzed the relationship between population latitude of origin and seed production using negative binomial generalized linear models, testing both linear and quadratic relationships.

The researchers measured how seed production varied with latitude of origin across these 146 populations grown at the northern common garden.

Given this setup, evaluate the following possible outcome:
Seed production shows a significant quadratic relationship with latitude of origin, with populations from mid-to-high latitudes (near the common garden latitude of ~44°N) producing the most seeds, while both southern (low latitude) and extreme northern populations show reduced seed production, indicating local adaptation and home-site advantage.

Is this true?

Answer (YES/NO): NO